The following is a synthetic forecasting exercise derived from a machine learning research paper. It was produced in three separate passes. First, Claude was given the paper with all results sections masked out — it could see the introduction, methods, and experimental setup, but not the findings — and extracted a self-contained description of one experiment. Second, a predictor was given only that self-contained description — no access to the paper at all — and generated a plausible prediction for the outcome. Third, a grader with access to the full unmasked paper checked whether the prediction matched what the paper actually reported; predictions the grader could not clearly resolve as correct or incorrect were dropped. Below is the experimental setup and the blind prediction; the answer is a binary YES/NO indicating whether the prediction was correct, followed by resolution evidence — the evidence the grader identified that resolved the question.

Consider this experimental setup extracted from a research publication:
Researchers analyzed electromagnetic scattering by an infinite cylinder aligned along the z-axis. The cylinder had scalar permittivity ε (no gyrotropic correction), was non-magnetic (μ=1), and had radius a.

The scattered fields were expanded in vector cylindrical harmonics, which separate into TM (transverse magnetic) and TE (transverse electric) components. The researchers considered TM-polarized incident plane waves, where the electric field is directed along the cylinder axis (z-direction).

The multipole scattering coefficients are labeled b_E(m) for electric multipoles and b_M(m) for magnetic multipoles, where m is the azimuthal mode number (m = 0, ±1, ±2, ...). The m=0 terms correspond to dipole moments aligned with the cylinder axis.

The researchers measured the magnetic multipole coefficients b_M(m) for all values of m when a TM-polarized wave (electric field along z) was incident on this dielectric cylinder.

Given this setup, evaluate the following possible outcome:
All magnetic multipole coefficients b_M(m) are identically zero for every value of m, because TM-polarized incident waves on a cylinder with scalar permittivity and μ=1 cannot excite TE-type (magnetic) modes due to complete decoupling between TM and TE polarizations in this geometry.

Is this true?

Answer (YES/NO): YES